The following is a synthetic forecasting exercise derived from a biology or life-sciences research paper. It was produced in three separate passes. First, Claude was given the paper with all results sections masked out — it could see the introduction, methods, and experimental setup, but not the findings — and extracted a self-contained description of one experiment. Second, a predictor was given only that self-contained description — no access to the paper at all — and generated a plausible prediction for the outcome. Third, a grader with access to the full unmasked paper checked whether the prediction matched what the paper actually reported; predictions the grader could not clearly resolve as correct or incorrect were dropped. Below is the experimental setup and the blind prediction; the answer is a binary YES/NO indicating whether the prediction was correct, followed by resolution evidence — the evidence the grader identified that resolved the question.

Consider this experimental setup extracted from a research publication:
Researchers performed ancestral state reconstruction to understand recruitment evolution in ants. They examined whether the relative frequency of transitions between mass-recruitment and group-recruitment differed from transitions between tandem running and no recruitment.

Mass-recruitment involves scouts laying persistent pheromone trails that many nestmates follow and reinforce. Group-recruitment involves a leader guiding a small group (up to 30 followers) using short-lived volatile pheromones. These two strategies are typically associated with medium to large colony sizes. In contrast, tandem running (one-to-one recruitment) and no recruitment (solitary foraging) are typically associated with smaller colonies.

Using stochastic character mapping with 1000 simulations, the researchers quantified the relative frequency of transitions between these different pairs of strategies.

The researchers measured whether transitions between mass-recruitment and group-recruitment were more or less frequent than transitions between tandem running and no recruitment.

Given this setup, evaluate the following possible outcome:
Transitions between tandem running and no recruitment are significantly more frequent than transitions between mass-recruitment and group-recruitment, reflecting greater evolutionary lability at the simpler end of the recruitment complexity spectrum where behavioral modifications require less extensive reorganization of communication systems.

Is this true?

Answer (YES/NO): NO